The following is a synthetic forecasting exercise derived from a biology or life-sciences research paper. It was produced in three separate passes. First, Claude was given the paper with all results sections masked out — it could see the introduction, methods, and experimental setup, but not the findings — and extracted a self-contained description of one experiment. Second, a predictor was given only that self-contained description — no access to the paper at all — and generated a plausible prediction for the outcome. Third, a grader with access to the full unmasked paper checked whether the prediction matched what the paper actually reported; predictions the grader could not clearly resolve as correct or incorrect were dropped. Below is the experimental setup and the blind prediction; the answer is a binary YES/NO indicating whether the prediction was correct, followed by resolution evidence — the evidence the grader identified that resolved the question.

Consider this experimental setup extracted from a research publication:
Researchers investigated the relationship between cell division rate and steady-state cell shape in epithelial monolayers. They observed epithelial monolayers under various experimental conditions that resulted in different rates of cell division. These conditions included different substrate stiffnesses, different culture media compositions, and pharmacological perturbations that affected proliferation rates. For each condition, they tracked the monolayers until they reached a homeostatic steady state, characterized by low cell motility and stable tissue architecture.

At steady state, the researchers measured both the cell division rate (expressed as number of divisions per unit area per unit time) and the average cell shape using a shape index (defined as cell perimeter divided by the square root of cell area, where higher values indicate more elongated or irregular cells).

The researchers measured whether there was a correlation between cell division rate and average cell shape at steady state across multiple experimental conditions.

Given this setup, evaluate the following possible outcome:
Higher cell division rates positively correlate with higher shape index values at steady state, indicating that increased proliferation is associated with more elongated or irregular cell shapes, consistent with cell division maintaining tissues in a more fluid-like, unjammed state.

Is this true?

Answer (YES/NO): NO